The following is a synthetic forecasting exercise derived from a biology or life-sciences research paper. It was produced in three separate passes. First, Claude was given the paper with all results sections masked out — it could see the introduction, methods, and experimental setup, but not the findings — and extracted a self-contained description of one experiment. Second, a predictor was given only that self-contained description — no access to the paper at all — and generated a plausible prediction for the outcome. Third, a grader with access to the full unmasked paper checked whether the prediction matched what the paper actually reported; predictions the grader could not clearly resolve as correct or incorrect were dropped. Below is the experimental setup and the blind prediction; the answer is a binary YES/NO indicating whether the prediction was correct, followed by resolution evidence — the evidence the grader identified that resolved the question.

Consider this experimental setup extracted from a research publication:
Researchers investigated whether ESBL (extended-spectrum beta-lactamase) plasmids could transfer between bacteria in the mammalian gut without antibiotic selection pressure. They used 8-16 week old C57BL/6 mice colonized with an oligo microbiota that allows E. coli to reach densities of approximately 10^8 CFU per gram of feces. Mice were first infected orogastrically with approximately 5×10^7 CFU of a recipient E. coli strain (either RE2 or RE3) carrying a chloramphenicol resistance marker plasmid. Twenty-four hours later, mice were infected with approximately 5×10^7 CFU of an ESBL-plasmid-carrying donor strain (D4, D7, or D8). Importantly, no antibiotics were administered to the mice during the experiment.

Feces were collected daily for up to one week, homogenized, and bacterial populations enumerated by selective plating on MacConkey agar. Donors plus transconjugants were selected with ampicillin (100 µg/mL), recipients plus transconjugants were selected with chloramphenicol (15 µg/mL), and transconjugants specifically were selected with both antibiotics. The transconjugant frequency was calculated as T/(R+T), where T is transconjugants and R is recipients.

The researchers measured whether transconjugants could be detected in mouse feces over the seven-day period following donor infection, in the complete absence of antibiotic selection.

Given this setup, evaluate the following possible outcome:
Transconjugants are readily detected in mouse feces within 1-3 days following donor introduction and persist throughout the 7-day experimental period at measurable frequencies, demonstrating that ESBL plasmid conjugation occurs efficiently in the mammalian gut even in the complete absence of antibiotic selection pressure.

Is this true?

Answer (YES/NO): YES